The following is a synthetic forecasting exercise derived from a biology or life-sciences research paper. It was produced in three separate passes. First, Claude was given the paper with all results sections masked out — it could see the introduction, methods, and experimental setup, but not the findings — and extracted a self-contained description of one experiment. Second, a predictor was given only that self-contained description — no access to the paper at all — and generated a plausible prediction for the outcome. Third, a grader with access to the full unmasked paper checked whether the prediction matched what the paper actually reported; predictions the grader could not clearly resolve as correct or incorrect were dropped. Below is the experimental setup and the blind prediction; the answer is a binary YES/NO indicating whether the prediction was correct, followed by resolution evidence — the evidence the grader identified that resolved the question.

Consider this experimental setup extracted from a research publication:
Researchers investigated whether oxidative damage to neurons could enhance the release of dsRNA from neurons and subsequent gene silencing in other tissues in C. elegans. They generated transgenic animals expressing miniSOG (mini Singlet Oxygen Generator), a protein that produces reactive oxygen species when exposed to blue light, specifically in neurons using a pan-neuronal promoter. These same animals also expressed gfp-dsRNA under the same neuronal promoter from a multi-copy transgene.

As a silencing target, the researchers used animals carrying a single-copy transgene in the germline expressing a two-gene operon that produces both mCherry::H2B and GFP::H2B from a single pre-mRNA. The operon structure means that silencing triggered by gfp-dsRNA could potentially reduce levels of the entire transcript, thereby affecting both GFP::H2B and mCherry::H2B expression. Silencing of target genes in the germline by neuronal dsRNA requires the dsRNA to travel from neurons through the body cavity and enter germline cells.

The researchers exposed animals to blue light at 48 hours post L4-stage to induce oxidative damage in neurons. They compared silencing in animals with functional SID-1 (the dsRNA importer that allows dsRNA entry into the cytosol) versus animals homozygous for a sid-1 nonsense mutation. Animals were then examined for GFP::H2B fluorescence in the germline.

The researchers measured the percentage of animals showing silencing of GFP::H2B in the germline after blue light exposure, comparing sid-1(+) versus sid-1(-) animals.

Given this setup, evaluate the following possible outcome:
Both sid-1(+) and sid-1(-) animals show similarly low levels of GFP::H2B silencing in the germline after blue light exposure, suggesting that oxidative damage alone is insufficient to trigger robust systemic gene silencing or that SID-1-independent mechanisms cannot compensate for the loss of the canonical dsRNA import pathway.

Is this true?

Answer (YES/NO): NO